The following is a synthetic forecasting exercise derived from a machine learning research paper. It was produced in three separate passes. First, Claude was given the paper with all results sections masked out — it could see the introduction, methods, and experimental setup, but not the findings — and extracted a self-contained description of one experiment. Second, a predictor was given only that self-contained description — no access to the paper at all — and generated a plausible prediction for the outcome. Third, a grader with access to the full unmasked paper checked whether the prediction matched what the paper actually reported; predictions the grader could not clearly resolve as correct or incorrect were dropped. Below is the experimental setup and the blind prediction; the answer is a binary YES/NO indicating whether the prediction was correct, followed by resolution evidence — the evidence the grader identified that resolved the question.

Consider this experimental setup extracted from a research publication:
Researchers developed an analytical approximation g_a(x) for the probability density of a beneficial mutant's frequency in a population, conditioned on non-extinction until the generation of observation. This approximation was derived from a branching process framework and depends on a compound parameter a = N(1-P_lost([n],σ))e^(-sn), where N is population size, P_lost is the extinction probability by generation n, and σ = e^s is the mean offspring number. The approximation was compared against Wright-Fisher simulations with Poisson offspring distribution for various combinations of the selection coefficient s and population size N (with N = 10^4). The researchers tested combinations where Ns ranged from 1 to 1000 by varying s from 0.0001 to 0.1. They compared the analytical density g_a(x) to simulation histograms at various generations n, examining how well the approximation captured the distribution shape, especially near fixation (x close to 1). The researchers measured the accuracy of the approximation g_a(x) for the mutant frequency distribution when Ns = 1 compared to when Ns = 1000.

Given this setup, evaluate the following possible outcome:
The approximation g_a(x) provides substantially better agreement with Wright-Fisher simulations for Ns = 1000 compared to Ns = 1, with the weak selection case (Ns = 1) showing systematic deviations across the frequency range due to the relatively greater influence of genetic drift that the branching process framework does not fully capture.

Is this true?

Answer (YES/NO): NO